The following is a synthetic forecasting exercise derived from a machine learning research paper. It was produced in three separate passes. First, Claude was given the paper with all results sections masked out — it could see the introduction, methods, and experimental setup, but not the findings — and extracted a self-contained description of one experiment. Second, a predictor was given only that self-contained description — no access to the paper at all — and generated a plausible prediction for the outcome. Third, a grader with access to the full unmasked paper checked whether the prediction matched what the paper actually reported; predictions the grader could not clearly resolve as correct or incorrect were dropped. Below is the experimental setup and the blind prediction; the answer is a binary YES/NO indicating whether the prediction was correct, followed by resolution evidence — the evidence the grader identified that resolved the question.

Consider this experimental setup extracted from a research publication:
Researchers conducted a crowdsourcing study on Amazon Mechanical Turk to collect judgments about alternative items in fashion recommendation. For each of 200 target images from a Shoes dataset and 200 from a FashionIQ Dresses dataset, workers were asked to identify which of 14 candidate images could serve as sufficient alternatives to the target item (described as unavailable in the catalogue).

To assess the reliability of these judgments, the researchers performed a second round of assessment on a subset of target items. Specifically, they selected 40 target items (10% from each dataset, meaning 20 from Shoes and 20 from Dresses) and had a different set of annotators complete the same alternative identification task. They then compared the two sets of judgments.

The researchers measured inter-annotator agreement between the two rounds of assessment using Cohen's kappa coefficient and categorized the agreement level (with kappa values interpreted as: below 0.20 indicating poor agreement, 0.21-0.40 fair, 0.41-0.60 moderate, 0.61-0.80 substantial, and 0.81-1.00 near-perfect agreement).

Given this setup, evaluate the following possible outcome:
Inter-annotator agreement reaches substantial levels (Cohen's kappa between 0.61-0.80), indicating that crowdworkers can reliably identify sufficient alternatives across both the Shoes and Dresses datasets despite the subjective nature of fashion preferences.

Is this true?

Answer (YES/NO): NO